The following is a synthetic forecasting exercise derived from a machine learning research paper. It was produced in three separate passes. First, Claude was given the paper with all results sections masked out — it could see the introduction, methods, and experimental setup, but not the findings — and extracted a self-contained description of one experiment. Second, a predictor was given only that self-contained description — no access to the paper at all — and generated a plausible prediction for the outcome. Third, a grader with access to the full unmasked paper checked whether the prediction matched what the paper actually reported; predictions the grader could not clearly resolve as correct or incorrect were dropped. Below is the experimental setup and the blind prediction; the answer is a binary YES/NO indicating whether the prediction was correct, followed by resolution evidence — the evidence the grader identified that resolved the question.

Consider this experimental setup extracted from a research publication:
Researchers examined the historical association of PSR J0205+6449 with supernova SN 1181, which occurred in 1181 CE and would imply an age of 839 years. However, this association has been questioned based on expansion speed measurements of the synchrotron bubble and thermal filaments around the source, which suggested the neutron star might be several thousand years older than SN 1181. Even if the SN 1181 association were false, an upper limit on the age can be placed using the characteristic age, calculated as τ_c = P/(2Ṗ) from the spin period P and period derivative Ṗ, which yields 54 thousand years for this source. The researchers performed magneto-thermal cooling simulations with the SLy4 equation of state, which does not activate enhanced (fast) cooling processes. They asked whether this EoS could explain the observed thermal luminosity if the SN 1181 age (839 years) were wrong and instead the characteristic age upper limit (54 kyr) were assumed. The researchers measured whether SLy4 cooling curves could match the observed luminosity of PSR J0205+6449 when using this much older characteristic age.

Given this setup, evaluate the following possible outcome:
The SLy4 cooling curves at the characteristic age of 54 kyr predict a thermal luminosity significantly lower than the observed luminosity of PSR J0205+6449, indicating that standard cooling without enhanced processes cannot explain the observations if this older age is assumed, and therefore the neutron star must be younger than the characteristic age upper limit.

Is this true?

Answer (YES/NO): NO